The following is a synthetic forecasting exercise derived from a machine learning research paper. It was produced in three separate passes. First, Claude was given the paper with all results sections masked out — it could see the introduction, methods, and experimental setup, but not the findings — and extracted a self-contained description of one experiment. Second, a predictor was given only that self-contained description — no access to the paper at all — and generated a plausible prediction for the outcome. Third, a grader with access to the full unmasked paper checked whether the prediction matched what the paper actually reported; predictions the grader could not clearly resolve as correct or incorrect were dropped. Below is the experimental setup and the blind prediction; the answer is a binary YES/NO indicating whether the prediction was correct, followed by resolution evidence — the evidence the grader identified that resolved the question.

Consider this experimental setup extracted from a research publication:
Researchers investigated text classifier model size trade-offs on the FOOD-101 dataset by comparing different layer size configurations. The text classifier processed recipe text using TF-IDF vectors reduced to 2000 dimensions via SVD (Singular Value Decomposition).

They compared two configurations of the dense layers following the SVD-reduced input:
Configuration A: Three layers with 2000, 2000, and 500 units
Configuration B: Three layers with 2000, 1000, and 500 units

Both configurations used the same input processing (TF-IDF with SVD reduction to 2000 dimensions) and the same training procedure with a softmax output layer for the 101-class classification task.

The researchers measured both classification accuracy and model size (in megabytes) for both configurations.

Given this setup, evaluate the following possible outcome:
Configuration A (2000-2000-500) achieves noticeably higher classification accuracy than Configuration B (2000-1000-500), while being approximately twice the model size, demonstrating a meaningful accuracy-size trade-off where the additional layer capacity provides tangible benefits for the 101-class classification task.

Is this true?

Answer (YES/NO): NO